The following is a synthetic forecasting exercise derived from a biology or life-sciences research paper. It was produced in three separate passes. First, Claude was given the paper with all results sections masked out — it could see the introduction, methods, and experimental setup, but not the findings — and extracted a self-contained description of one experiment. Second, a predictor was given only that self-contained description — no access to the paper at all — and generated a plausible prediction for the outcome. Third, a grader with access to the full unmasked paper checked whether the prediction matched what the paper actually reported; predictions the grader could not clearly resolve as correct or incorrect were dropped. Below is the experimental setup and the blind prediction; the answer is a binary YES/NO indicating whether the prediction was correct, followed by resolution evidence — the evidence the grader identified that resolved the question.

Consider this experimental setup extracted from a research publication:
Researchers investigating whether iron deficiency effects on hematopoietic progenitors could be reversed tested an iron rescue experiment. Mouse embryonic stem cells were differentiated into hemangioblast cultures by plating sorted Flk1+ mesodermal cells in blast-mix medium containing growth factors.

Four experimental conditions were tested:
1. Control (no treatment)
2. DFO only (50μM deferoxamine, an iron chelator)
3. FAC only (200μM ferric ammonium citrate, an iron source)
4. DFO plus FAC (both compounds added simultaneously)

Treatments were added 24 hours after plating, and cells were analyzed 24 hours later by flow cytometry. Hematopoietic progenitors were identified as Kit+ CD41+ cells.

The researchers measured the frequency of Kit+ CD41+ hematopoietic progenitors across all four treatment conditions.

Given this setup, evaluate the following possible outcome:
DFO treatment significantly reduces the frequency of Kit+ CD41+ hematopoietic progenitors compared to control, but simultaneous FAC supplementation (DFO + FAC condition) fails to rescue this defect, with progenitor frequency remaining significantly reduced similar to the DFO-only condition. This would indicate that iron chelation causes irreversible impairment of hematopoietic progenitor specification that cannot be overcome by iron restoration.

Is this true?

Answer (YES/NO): NO